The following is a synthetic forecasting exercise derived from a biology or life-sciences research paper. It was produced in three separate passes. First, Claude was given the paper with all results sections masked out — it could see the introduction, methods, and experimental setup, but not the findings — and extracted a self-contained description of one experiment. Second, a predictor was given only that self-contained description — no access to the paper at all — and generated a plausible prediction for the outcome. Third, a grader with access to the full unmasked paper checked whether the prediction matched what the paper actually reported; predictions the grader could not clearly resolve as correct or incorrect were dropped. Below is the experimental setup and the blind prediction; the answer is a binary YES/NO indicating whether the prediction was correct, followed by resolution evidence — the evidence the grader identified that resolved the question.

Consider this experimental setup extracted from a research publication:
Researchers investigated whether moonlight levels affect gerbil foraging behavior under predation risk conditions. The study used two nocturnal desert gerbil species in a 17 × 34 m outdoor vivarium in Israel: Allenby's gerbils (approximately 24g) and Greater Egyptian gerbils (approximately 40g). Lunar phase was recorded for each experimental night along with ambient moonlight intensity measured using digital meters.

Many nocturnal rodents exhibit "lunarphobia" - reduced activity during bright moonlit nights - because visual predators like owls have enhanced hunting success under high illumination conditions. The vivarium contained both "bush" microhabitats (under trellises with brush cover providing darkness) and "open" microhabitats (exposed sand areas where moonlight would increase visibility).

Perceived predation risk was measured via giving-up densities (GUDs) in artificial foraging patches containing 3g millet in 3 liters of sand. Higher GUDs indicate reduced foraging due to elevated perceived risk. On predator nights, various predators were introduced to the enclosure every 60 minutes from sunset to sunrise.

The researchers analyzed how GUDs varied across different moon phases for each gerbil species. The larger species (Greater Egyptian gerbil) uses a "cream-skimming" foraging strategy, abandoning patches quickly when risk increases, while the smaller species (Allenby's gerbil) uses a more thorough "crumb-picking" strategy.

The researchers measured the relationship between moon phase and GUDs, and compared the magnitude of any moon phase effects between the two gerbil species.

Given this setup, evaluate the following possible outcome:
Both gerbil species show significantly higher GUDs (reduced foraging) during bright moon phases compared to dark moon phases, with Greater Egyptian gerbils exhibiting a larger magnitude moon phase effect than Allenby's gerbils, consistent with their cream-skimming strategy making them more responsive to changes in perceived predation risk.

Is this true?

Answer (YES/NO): NO